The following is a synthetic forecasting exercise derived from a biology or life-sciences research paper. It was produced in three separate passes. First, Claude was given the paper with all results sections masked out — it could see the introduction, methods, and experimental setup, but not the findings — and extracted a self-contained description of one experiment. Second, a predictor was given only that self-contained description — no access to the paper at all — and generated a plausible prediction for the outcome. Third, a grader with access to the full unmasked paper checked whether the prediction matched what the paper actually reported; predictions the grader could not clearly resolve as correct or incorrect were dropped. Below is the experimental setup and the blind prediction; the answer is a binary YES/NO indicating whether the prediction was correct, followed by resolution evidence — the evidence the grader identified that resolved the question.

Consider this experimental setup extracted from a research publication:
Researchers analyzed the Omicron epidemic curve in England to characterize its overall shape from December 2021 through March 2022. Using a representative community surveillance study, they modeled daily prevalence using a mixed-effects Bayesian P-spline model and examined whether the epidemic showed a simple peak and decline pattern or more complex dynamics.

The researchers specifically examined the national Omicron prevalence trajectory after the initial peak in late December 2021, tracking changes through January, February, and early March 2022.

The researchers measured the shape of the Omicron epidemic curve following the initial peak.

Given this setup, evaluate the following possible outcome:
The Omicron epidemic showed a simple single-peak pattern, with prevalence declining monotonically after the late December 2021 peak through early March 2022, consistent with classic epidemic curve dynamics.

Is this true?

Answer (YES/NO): NO